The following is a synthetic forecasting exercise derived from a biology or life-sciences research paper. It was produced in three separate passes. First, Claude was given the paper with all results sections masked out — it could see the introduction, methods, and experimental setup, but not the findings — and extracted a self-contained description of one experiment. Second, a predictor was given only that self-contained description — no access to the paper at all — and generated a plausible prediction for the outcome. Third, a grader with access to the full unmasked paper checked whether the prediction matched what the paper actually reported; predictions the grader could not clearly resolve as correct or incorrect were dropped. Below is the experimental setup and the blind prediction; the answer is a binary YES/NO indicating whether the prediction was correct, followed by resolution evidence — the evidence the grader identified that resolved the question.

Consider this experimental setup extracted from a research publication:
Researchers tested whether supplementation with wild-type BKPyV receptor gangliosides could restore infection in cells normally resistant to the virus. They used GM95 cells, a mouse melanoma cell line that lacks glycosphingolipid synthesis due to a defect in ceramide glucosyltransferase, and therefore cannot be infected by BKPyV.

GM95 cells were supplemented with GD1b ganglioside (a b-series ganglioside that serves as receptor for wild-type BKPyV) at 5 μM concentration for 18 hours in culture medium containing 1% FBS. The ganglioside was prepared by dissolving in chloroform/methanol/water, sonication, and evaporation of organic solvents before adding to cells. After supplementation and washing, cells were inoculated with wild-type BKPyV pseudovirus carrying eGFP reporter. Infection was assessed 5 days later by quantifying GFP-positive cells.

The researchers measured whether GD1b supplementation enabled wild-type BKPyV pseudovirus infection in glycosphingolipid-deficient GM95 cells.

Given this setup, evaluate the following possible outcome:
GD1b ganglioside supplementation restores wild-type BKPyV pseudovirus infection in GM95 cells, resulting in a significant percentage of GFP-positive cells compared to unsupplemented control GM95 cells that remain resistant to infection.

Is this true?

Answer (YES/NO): YES